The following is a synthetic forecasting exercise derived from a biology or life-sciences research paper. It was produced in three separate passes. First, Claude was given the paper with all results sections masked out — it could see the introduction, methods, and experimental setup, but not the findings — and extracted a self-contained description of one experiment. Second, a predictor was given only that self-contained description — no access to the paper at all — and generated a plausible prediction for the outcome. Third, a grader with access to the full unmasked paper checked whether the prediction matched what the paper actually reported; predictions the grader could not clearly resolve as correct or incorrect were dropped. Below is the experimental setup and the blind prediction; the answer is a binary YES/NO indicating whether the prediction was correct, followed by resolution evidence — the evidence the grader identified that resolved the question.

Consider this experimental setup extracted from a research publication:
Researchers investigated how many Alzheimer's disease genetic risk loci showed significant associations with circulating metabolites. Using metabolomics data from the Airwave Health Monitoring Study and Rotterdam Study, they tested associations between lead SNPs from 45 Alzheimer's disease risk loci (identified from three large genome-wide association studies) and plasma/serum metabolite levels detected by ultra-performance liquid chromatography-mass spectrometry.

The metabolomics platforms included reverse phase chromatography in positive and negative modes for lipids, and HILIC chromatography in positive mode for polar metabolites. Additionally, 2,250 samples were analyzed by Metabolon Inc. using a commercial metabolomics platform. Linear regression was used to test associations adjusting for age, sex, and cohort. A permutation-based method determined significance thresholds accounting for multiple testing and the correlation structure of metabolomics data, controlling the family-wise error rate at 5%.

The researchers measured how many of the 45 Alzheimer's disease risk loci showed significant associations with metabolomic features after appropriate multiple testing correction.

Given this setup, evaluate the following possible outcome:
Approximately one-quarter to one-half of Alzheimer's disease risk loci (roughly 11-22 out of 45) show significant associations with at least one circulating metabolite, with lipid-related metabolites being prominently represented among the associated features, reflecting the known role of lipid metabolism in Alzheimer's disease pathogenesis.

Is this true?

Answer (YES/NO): NO